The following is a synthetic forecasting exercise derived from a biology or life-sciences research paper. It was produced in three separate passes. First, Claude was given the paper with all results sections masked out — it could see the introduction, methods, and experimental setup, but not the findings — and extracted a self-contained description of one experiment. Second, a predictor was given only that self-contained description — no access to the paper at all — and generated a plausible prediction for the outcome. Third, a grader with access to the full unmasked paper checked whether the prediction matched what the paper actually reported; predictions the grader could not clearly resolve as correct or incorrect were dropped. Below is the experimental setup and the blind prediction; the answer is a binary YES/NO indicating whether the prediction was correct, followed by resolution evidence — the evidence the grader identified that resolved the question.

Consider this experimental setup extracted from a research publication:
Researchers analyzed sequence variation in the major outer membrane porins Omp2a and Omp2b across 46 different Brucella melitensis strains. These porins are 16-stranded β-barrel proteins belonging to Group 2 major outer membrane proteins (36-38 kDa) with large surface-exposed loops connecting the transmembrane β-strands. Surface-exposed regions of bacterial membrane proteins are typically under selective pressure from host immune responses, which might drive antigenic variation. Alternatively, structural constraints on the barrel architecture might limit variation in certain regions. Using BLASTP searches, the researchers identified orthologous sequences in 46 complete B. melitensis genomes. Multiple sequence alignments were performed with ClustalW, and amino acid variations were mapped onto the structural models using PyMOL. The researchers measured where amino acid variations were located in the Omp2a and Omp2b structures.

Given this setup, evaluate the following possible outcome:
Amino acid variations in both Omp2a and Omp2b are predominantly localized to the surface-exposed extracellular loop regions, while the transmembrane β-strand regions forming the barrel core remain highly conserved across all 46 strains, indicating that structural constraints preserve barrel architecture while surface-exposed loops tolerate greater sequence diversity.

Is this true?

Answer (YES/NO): NO